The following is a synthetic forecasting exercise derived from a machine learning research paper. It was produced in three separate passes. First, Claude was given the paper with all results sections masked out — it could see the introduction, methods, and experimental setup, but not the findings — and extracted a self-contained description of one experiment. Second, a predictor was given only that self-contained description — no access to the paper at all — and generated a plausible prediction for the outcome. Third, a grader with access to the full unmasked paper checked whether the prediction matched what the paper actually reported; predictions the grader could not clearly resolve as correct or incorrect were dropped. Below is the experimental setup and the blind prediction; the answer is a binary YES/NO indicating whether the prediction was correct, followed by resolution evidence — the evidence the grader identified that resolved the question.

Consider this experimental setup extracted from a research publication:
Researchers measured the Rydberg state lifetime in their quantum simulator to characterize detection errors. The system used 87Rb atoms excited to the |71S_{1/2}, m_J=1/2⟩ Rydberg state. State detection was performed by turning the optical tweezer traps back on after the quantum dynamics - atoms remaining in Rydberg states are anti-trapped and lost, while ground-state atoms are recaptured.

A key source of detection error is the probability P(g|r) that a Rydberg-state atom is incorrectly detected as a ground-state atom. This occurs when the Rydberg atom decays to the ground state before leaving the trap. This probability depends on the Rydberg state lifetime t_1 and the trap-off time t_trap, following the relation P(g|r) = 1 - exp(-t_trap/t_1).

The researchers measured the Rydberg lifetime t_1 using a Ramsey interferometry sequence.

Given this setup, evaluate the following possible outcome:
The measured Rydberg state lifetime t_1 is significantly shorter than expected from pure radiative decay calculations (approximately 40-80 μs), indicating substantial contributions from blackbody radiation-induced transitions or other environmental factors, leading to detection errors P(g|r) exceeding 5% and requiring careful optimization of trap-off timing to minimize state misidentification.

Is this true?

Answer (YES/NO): NO